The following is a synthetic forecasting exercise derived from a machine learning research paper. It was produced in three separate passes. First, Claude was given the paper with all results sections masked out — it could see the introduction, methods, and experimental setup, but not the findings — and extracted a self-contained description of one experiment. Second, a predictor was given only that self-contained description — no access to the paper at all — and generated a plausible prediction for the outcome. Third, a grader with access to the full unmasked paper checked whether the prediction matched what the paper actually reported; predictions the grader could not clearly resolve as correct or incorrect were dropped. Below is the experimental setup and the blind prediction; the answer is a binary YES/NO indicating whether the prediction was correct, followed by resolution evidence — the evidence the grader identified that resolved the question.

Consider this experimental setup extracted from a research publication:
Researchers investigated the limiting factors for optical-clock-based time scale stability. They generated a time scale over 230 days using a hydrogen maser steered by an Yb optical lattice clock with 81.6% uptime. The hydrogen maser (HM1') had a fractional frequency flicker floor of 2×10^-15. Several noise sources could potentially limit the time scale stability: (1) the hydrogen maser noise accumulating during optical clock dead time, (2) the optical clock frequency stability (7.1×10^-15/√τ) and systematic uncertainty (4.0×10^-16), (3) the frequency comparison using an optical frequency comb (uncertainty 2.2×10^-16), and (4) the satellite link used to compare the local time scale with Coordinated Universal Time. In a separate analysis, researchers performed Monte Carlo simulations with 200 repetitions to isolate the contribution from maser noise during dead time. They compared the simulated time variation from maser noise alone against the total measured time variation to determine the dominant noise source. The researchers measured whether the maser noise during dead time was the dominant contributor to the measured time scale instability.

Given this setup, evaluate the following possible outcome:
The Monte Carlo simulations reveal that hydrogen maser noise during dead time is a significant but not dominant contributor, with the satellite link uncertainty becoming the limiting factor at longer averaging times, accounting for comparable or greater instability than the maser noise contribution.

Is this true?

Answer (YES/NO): NO